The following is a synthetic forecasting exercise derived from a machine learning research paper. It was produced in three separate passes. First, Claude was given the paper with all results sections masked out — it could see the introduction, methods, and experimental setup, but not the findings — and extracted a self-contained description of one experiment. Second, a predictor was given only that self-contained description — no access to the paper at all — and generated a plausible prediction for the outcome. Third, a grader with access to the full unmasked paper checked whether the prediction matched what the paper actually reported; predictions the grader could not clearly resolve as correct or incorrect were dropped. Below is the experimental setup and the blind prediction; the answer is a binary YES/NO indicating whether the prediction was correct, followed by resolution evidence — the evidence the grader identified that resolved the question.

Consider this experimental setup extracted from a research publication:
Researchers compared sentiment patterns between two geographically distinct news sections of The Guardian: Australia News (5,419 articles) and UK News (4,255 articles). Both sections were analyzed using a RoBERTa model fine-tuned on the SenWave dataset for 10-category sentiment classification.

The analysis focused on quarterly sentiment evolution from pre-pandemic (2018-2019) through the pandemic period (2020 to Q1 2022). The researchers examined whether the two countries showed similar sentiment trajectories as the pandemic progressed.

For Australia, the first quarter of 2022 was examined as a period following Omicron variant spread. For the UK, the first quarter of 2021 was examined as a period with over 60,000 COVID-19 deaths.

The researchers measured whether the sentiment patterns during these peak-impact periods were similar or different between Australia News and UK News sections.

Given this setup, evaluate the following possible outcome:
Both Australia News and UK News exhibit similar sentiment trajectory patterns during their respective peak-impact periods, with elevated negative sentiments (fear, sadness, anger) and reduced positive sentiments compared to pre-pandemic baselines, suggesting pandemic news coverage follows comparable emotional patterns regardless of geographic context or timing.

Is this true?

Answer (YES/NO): NO